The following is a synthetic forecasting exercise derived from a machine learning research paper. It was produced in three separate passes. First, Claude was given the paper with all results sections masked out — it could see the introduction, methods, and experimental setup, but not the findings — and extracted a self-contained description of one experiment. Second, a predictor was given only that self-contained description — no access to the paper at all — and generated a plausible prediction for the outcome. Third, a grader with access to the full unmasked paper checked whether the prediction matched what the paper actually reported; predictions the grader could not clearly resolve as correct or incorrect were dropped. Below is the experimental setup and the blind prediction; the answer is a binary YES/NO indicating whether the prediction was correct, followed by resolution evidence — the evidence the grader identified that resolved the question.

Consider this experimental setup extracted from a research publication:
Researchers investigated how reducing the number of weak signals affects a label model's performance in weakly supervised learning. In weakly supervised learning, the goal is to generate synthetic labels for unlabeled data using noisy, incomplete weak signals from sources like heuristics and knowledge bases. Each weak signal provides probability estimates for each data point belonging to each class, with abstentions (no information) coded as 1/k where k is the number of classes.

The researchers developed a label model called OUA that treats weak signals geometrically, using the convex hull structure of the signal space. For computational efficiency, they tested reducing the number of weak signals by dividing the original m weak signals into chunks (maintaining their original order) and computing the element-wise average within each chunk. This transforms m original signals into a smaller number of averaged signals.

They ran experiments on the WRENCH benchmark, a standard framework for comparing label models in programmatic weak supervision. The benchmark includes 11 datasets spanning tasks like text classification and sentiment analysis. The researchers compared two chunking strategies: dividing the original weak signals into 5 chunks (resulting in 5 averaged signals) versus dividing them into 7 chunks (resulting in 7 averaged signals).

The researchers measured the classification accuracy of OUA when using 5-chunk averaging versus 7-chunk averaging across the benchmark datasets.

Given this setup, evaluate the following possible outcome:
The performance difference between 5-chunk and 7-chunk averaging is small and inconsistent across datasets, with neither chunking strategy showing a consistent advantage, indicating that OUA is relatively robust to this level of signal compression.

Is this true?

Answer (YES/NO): YES